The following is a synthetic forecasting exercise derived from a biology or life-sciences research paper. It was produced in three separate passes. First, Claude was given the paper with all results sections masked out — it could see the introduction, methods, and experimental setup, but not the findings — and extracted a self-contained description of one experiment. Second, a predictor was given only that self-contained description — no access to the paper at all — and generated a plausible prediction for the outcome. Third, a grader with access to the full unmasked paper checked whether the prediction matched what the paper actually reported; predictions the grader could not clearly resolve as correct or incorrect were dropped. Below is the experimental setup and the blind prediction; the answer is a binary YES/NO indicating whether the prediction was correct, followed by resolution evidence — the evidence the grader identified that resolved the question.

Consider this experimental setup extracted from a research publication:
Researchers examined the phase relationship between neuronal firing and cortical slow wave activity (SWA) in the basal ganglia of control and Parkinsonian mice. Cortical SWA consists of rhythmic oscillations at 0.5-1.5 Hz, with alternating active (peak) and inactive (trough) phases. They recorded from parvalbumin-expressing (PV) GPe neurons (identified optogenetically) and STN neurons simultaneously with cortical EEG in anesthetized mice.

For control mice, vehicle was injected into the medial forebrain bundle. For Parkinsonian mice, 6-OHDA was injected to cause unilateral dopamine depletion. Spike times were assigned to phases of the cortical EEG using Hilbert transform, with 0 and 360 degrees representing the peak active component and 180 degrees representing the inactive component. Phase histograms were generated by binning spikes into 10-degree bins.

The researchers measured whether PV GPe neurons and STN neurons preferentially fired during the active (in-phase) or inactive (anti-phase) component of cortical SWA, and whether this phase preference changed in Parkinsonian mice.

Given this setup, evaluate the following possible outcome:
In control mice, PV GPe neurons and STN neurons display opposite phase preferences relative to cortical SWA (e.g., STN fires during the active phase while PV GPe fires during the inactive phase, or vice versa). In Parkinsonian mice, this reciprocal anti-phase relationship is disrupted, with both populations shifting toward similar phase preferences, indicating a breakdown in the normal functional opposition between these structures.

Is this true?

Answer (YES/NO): NO